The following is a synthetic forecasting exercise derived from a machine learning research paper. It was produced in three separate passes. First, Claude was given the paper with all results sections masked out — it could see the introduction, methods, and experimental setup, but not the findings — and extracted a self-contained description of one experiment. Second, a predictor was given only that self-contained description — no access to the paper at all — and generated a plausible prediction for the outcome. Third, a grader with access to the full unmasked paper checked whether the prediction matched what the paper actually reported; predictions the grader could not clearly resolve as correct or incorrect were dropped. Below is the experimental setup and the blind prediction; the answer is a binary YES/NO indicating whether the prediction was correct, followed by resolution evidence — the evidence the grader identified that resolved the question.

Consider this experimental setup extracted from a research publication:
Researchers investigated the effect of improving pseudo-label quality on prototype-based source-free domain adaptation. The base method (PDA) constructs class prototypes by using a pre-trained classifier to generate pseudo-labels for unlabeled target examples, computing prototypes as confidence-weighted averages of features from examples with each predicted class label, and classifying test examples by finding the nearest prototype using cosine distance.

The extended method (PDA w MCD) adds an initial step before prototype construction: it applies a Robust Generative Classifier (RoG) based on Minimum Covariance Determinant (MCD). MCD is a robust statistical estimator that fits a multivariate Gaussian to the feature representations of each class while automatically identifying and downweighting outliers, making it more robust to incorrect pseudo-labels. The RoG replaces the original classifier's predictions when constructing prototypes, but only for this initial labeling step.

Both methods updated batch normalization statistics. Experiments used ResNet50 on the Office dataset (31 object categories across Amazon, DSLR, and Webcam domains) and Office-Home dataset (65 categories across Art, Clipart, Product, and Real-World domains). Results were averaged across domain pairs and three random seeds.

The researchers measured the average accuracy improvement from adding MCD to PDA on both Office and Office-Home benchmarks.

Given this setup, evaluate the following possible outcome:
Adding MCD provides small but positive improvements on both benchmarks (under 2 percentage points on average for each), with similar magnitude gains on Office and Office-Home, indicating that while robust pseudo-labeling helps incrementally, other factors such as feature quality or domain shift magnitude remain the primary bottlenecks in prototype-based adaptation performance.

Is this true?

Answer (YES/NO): NO